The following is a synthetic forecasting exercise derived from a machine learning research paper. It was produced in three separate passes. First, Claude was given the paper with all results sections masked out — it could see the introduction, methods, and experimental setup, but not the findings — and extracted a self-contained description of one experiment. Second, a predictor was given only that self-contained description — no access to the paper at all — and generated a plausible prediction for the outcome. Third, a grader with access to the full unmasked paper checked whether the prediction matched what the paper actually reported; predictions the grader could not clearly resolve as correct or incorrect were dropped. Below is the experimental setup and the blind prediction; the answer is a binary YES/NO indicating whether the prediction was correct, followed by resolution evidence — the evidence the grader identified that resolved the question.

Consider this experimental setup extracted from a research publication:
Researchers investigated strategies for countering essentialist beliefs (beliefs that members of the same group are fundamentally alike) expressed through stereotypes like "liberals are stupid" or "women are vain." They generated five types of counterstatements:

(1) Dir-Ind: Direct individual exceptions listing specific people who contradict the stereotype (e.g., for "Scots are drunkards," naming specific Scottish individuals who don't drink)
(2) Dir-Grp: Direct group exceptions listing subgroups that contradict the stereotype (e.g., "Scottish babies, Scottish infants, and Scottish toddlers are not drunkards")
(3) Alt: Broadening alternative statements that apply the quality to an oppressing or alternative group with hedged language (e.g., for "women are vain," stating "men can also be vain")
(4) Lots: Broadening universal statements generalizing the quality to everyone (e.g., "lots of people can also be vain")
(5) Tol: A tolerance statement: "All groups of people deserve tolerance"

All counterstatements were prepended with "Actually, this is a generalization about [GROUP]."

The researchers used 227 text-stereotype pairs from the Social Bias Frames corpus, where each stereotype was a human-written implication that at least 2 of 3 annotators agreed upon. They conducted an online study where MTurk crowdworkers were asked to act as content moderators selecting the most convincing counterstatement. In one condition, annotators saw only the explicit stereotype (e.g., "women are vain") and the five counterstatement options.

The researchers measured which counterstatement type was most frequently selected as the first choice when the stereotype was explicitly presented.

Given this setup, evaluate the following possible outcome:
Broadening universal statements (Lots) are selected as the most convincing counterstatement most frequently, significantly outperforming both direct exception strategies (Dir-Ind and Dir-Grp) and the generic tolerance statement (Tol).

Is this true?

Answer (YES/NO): YES